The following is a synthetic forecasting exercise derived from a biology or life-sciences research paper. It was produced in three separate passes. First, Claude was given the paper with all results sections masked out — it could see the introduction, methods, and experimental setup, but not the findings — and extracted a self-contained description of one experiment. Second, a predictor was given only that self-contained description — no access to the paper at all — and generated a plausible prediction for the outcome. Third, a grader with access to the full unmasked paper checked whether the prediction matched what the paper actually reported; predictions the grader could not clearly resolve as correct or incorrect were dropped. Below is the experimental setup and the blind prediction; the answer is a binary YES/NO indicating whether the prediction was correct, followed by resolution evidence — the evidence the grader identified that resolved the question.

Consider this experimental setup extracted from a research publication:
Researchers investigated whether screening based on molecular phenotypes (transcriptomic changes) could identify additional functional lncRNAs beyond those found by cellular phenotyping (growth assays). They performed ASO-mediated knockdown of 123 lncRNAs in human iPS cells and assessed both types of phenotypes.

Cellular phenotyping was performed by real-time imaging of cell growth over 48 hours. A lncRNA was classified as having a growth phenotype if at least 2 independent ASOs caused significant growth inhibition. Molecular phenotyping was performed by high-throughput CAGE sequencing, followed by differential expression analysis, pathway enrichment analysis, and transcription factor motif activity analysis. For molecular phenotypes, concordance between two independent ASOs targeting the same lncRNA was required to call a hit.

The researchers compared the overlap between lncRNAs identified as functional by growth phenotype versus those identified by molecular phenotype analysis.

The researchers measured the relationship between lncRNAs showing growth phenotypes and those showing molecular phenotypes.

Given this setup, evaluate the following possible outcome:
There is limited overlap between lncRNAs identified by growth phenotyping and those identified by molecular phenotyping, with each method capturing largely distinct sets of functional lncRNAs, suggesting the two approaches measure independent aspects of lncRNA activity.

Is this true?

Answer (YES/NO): NO